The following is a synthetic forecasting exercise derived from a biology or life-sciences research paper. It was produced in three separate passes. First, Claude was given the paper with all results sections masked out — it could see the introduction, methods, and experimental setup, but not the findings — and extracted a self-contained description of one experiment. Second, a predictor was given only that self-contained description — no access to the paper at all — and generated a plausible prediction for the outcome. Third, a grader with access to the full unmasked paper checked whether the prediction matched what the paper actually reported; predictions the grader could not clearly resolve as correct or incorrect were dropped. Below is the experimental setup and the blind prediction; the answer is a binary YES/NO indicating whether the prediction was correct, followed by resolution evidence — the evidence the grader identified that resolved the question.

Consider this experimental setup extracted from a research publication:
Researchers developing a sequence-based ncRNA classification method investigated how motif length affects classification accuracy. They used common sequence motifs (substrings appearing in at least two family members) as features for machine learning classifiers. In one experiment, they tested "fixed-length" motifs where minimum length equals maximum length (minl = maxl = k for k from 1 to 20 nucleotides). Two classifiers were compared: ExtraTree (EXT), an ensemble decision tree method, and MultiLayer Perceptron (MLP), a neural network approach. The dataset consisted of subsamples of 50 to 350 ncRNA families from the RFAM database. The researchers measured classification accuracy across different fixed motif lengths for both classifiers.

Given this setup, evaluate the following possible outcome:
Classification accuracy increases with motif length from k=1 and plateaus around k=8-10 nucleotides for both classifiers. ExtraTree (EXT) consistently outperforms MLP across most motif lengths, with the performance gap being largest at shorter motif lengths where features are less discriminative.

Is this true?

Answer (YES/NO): NO